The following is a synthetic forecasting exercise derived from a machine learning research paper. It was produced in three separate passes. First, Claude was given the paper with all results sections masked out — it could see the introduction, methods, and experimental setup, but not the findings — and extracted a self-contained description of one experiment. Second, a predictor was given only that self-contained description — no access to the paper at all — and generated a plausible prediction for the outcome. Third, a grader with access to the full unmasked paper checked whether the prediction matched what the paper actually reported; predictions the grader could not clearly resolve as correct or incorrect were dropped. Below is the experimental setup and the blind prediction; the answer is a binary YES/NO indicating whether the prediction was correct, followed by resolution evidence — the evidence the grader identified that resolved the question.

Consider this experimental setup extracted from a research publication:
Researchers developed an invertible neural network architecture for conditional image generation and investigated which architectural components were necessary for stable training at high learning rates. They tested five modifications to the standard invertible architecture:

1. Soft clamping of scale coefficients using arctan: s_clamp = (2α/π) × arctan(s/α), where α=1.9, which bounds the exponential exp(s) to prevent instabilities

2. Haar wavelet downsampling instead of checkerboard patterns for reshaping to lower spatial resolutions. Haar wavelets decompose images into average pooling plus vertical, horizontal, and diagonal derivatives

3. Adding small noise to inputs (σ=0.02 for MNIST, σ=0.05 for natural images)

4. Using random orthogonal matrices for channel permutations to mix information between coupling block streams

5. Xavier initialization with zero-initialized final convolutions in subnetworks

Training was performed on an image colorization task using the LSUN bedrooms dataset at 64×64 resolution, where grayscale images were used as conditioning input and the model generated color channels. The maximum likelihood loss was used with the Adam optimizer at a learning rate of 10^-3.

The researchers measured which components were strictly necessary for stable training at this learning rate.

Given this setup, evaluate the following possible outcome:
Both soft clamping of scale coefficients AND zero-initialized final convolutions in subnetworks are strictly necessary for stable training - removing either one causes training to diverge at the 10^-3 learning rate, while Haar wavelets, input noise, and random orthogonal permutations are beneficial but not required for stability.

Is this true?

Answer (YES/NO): NO